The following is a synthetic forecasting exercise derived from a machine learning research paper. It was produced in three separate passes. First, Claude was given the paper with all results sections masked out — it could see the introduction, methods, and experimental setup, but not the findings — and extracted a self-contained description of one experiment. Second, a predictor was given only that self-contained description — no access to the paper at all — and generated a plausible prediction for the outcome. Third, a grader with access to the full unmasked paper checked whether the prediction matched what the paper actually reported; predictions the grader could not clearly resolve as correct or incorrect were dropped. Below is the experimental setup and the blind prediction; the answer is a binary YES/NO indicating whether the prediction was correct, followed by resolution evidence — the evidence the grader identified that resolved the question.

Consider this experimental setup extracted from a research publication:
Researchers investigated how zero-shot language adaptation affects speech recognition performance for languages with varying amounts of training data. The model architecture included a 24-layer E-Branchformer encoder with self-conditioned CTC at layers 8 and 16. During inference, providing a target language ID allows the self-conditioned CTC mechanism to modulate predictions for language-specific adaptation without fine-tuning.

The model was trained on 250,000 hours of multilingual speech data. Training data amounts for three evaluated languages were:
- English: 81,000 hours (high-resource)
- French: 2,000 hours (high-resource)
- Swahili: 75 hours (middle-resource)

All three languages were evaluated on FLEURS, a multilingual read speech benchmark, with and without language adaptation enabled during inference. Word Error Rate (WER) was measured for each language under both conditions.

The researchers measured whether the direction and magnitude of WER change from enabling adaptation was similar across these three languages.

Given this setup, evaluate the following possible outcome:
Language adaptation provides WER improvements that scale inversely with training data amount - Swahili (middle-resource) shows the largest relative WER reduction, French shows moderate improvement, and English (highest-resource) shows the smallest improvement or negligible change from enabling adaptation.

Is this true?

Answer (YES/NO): NO